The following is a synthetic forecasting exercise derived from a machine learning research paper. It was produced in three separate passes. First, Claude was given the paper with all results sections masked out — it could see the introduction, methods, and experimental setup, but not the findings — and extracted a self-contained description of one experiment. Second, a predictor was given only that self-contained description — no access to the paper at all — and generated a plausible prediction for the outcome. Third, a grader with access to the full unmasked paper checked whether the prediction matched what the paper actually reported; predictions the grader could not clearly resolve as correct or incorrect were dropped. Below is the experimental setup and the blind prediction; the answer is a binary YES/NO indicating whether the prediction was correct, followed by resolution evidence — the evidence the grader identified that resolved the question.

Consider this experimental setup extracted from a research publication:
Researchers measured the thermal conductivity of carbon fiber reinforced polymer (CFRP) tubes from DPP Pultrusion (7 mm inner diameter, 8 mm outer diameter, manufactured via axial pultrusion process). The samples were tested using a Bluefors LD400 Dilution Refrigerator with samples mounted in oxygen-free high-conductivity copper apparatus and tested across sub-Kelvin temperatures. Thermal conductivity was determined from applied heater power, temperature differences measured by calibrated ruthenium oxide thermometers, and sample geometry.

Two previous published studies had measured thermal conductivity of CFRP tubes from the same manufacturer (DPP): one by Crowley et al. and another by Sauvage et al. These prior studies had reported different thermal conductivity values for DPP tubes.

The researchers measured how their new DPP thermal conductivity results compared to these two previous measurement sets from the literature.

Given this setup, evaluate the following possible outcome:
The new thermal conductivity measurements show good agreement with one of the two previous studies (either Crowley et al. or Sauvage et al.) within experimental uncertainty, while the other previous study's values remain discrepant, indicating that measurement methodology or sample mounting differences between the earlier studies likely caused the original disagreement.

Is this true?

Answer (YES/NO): NO